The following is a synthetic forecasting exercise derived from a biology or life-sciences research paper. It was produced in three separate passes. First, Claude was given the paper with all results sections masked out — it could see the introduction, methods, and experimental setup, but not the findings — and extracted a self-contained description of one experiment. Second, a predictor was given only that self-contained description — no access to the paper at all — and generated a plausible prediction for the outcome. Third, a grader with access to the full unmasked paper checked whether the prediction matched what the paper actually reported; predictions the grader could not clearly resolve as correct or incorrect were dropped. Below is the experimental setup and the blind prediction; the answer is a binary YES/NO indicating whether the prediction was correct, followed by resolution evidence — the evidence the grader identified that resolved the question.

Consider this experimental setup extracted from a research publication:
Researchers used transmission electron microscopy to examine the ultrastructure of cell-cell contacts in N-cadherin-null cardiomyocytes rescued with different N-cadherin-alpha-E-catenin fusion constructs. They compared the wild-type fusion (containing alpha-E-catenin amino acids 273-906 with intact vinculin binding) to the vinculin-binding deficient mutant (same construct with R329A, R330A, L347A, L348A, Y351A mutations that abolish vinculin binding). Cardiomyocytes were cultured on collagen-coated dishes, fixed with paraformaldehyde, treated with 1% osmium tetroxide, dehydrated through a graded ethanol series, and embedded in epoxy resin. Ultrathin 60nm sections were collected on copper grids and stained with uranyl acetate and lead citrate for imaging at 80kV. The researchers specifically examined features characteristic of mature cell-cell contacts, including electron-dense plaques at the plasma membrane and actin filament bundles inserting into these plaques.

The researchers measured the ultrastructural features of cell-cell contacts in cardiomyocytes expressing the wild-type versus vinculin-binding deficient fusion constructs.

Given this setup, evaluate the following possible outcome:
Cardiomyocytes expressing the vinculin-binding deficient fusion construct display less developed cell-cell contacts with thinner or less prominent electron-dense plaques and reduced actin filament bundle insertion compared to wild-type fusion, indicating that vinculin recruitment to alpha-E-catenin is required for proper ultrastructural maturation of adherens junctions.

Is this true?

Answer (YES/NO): YES